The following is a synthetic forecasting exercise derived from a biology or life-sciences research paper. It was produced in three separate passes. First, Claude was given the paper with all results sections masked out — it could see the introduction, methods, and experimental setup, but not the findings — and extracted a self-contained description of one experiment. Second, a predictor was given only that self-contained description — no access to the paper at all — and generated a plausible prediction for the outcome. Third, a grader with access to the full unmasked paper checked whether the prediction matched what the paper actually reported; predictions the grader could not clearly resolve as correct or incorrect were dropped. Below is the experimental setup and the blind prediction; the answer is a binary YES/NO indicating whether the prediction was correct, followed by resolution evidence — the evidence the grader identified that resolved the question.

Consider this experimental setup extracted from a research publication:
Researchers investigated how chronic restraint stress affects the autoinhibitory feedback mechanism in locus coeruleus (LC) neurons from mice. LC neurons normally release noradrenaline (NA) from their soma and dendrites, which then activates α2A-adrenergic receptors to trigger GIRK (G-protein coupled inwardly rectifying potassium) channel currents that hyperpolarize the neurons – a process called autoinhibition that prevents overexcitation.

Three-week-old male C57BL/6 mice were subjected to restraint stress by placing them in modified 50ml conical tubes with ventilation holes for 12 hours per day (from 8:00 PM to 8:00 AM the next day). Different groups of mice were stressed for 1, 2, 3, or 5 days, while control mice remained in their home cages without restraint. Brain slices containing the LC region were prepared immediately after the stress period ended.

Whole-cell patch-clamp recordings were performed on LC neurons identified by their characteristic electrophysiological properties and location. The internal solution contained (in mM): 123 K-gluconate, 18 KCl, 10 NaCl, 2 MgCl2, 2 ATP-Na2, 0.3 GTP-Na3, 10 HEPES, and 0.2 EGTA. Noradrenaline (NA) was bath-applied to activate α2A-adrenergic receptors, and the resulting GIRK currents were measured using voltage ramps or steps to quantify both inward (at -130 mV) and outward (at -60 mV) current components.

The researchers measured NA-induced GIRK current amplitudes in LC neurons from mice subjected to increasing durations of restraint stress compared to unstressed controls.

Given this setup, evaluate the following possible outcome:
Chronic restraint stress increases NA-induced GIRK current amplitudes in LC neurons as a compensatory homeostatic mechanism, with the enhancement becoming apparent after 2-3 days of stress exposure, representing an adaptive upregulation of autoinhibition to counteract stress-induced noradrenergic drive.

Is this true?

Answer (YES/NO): NO